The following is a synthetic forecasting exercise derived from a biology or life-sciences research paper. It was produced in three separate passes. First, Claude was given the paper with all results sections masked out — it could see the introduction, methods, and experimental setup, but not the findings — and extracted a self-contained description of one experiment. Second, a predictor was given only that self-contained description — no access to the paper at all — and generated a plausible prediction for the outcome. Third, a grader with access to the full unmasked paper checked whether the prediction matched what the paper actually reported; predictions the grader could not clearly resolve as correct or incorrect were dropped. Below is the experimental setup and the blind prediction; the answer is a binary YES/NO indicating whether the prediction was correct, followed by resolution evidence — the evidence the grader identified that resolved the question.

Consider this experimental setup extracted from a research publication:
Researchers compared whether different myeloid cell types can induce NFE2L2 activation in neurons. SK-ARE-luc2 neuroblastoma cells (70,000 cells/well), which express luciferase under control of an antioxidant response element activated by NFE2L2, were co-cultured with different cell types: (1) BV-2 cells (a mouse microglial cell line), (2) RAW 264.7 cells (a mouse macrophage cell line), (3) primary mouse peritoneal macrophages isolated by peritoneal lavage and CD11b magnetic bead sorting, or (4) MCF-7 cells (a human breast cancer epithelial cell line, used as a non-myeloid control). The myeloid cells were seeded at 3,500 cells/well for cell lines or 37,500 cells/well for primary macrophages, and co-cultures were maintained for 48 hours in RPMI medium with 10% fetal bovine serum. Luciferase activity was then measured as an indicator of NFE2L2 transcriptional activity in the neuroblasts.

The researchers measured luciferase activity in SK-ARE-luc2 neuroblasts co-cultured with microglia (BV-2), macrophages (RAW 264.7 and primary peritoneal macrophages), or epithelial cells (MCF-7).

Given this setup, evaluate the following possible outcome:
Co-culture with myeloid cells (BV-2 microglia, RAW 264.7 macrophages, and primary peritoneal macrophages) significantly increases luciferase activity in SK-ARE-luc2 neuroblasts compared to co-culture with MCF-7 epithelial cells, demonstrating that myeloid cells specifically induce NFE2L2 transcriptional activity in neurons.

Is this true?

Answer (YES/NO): YES